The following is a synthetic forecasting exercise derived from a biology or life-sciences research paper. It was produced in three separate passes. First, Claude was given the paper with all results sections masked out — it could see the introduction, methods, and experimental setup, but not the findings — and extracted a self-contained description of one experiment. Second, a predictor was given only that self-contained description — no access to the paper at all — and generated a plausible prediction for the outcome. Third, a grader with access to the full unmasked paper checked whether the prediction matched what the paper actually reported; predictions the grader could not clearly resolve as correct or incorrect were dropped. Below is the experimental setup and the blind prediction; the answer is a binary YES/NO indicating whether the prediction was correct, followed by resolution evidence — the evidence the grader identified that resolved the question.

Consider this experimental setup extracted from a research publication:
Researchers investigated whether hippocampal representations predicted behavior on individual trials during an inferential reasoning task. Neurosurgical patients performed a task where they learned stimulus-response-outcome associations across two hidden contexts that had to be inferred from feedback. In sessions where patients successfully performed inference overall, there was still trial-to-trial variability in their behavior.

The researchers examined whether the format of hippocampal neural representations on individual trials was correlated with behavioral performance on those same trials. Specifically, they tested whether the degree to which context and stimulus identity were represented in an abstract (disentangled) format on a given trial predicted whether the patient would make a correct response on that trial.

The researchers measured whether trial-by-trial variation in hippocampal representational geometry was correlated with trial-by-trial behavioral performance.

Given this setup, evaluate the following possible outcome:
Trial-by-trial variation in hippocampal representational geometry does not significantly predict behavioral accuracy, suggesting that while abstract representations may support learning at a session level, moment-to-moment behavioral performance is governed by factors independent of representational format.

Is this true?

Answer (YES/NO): NO